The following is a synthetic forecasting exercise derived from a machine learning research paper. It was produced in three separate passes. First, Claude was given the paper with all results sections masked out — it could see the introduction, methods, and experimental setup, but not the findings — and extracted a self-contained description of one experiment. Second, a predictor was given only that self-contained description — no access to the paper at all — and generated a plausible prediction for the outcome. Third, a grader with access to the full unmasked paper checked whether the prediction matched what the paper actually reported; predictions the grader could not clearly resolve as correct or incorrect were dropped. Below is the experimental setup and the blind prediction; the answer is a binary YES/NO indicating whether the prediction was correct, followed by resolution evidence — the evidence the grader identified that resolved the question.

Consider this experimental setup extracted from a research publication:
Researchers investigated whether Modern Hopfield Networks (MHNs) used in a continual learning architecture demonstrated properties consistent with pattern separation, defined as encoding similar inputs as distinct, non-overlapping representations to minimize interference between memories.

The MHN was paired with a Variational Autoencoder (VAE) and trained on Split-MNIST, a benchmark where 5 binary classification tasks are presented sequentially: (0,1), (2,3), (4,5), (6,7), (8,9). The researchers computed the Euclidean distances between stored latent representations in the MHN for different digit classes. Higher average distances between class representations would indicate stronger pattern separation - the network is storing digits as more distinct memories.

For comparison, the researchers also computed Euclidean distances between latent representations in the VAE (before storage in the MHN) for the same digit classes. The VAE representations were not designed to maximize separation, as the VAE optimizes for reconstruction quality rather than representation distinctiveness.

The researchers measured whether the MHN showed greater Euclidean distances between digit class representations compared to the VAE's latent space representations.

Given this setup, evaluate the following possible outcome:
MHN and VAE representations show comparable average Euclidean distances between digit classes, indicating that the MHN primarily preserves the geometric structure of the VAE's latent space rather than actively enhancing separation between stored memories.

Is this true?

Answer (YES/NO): NO